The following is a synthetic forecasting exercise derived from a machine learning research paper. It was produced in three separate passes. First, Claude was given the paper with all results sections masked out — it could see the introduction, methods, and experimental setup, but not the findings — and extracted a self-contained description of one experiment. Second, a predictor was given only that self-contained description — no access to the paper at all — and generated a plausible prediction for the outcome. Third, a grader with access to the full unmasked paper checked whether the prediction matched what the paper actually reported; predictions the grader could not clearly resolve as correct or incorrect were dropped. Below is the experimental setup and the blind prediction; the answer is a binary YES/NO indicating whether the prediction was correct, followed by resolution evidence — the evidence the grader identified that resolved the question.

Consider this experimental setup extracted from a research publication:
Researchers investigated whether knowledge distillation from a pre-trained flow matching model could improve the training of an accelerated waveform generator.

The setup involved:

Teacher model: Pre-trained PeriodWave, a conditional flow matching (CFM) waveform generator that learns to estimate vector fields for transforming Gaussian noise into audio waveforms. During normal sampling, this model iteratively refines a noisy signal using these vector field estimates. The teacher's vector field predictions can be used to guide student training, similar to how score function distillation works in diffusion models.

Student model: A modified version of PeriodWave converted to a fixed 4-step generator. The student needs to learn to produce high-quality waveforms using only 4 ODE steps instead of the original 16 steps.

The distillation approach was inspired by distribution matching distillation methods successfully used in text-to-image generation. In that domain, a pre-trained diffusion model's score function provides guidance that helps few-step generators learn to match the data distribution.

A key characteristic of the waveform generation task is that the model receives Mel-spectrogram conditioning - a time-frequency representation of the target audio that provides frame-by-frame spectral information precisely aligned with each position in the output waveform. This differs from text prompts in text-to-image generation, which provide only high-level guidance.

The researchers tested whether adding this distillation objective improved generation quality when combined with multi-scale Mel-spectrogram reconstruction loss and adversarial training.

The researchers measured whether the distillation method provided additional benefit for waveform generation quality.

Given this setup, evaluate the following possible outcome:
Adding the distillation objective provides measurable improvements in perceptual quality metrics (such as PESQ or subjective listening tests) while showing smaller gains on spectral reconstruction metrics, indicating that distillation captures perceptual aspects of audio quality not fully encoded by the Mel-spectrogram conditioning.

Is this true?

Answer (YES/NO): NO